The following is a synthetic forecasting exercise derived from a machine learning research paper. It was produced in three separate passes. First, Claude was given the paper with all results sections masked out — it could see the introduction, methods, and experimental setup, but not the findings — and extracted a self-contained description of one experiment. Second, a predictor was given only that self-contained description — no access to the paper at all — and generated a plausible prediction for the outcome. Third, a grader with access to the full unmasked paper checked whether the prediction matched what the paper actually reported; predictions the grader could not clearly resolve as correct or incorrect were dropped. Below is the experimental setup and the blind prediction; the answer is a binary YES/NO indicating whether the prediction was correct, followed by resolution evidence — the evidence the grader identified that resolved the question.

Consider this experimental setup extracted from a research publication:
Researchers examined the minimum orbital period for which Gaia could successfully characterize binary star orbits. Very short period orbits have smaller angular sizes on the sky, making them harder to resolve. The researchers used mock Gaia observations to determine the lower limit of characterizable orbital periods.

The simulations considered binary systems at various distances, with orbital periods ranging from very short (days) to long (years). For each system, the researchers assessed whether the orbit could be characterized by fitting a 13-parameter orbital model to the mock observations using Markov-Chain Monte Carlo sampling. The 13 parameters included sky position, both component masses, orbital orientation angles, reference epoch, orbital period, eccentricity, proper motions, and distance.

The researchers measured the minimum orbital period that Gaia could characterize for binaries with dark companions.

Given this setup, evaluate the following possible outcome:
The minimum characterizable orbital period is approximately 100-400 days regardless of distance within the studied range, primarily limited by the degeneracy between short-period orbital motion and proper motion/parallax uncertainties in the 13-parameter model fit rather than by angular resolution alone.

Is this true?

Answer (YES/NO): NO